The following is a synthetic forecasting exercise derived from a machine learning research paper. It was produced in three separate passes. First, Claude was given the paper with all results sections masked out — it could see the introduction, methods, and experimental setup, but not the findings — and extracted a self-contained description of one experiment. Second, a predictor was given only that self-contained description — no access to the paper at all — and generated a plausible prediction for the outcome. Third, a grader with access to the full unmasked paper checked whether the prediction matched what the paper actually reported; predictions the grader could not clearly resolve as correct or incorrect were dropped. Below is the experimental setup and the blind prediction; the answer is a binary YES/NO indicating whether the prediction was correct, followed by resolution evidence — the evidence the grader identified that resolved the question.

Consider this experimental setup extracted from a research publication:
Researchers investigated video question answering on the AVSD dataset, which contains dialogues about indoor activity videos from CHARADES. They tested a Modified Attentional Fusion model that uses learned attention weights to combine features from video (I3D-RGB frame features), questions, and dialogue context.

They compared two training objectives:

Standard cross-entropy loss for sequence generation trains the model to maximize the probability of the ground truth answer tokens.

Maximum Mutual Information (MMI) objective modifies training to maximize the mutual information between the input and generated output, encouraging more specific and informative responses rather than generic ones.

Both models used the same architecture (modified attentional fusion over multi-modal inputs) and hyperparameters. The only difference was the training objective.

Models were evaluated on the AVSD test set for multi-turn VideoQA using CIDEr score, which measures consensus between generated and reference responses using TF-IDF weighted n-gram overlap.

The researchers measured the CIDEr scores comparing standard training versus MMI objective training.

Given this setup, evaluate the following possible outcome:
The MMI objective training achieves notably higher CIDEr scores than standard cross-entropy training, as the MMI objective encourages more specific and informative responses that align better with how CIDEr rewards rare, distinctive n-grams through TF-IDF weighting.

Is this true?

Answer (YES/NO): YES